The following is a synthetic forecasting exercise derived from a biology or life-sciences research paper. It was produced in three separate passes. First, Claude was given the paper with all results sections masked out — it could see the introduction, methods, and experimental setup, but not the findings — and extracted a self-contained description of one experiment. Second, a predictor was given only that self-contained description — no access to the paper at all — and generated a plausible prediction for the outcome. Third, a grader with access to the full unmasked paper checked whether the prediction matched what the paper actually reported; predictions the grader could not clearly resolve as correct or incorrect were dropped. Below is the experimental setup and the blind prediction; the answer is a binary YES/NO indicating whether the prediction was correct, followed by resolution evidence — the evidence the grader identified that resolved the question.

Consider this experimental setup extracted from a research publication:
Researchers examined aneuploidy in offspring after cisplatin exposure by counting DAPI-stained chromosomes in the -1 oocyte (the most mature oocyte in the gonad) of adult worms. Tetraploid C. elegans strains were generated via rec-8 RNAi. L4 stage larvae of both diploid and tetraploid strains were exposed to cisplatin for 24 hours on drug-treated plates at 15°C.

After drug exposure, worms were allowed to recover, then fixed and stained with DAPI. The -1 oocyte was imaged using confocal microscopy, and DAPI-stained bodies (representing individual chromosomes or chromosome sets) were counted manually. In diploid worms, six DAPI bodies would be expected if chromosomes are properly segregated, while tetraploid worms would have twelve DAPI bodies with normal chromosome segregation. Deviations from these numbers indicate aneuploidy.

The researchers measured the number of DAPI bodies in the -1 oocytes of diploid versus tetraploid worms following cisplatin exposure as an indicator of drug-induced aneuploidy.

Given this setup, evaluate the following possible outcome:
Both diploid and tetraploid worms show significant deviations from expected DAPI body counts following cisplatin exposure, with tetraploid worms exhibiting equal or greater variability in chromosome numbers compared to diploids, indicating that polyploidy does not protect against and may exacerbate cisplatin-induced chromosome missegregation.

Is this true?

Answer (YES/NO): YES